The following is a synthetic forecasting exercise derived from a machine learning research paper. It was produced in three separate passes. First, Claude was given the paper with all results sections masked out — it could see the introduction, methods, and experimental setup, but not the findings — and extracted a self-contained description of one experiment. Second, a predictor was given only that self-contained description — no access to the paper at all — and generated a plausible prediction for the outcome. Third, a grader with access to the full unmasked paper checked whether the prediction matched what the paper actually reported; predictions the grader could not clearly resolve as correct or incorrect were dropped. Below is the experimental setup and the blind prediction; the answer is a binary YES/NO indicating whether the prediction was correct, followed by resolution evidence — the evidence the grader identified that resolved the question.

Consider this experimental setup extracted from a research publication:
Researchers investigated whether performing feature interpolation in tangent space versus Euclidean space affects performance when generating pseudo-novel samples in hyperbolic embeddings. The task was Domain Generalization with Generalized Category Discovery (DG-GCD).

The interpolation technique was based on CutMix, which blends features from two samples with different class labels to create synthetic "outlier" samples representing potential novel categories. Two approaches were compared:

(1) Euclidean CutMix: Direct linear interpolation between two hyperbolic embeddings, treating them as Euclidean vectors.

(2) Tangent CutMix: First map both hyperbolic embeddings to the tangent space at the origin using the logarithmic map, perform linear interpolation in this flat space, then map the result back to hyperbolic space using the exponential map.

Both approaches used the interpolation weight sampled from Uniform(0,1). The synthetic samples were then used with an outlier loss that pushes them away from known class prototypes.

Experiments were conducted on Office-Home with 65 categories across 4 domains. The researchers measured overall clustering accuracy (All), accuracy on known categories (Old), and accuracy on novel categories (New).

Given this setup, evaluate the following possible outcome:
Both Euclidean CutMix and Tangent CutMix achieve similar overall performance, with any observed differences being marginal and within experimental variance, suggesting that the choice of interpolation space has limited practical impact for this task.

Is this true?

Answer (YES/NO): NO